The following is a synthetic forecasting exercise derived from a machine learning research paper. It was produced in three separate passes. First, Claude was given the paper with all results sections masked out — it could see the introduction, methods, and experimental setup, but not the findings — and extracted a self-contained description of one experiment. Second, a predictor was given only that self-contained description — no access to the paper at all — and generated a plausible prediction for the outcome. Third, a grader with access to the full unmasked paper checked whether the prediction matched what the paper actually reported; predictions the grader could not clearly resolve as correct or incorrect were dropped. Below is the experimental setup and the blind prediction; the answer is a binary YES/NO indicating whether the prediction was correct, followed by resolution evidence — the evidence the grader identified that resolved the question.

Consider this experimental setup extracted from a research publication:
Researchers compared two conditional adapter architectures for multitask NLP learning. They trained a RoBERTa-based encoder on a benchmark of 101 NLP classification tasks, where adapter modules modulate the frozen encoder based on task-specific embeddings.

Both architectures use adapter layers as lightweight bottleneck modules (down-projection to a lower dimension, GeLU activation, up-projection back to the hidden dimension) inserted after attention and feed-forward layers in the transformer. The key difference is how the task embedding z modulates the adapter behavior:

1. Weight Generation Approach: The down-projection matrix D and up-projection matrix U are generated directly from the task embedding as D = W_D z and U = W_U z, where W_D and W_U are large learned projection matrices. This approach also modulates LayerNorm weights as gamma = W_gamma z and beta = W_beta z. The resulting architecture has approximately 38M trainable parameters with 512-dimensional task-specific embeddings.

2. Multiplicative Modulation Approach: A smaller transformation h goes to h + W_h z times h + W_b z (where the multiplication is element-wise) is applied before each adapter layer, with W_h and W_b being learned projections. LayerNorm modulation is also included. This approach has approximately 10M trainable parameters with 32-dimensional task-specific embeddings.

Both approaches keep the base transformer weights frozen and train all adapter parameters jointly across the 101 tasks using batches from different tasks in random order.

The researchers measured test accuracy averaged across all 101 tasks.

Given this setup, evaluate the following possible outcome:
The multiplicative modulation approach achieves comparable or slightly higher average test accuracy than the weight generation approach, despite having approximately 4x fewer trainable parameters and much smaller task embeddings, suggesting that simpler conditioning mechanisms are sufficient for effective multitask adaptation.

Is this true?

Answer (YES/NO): YES